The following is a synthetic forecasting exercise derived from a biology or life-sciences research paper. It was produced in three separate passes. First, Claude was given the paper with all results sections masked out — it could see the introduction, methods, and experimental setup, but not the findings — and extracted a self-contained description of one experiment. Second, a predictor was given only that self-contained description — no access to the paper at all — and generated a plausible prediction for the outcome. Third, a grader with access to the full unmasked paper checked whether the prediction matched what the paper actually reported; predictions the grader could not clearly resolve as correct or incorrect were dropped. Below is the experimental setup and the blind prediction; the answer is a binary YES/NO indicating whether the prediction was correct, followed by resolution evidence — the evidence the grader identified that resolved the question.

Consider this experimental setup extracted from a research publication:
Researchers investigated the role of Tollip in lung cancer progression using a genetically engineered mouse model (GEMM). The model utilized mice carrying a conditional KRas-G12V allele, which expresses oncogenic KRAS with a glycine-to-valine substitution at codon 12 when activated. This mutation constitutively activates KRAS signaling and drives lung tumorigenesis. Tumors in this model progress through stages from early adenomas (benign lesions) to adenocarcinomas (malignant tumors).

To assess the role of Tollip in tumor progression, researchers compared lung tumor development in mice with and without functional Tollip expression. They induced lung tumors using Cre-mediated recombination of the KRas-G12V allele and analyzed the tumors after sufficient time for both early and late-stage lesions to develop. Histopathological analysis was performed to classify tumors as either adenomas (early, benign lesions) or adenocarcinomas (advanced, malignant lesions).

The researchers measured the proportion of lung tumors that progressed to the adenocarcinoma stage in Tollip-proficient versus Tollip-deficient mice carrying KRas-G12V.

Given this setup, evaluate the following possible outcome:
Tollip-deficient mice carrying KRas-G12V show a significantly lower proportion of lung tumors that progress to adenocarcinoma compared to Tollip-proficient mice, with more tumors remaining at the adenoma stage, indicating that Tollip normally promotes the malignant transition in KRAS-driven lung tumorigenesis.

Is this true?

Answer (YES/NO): YES